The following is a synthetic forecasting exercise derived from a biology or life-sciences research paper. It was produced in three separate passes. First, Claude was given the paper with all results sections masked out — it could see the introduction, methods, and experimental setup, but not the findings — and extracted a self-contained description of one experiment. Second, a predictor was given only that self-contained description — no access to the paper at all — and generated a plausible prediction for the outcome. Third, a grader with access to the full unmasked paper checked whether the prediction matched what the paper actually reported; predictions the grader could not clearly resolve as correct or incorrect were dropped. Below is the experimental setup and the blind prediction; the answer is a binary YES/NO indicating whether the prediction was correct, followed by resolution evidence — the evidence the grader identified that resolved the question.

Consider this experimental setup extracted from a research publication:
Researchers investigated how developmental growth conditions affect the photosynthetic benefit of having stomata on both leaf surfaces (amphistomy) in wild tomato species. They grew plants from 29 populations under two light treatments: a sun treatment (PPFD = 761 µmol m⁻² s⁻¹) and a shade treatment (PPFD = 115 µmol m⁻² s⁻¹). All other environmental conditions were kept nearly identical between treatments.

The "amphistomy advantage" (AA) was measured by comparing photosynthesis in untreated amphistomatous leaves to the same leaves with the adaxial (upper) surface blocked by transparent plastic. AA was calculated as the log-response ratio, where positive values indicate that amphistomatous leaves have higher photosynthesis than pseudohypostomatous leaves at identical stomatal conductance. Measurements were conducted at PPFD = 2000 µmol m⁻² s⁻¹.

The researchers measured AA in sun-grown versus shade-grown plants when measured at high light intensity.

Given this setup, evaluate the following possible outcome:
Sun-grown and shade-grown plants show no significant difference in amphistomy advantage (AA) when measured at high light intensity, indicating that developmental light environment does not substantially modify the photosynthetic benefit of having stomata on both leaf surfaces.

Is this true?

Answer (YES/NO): NO